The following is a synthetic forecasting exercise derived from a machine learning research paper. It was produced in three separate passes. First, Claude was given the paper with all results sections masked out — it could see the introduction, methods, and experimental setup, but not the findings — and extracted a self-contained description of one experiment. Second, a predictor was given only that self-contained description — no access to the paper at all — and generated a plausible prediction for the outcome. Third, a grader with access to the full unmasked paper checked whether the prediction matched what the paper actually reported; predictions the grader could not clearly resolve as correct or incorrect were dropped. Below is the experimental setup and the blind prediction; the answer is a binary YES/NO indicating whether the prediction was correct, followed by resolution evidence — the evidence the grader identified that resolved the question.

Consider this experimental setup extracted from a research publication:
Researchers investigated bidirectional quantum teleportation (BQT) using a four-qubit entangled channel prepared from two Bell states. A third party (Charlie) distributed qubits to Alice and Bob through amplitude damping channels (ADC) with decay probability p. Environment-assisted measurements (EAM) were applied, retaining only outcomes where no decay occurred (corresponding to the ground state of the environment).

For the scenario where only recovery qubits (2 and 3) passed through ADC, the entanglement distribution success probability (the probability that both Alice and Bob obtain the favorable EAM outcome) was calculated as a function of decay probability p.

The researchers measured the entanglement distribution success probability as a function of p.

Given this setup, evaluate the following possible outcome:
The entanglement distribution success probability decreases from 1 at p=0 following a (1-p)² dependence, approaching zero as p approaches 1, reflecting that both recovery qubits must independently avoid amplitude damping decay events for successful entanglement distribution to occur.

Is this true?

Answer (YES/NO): NO